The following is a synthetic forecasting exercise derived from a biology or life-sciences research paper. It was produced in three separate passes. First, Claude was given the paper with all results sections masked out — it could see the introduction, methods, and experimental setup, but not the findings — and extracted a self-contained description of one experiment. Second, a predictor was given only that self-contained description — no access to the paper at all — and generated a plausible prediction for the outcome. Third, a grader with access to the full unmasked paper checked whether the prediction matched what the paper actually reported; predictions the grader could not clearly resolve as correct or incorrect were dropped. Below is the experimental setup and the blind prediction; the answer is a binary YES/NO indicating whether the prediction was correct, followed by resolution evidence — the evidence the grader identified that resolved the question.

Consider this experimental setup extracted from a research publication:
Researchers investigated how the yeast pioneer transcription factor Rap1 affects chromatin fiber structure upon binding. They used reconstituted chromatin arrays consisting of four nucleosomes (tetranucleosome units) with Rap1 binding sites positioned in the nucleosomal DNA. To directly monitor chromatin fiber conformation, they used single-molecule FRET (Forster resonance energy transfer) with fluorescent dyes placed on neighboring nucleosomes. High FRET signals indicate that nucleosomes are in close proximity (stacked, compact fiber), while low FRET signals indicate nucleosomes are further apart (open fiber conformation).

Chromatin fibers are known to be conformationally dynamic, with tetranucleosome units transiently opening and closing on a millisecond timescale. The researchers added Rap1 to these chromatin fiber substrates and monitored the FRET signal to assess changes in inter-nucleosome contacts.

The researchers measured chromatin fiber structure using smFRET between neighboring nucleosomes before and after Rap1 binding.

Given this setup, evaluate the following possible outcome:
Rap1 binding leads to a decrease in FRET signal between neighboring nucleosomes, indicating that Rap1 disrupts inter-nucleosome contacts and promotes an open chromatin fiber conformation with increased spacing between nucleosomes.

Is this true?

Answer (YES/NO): YES